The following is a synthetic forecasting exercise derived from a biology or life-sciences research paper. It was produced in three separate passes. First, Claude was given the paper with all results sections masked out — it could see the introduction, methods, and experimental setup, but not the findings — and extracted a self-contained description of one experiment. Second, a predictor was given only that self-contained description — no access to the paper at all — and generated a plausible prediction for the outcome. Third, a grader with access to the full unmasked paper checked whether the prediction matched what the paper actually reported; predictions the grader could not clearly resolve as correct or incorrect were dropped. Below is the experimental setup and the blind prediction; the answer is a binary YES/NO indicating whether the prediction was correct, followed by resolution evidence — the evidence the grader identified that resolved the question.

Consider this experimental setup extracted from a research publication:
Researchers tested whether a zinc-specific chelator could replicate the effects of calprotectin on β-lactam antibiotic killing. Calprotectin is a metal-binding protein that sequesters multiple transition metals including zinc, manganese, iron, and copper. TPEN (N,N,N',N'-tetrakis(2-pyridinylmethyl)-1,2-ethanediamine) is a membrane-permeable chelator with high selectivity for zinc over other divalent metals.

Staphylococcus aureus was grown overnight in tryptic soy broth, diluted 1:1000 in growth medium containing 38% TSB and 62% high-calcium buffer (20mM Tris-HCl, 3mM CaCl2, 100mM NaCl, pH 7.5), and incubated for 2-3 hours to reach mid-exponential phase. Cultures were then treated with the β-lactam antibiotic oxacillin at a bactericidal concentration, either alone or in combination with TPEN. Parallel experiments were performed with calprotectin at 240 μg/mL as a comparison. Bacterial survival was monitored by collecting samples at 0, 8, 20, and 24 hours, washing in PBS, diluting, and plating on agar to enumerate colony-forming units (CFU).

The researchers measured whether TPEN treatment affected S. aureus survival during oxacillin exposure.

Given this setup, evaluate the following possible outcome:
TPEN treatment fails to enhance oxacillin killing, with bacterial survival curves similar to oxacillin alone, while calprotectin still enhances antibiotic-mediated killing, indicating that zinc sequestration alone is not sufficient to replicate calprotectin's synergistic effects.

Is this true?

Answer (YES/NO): NO